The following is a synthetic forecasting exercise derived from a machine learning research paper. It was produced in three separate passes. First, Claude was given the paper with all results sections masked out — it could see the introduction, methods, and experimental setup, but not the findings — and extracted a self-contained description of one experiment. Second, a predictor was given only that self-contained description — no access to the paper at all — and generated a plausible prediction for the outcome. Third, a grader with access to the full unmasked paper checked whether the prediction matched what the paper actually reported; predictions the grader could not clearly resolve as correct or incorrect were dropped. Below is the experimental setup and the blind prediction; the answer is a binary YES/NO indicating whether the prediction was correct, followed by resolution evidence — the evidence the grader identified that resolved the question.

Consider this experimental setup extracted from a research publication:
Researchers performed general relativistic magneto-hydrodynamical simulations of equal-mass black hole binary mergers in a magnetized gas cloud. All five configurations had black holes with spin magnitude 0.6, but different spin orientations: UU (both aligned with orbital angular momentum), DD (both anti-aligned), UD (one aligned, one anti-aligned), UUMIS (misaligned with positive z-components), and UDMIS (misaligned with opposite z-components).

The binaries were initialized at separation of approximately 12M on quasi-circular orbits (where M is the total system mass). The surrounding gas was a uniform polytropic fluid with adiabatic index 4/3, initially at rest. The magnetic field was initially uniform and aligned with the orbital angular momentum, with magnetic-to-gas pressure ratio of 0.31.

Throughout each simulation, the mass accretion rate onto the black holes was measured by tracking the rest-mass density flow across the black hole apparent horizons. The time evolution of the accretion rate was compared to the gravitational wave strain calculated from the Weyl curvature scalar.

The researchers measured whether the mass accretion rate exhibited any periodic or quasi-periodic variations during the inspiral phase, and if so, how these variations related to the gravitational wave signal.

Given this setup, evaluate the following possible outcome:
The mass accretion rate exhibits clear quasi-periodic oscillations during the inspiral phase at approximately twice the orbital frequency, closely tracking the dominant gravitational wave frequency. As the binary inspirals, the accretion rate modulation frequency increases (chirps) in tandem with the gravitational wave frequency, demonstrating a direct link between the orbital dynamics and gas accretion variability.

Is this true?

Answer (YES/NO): YES